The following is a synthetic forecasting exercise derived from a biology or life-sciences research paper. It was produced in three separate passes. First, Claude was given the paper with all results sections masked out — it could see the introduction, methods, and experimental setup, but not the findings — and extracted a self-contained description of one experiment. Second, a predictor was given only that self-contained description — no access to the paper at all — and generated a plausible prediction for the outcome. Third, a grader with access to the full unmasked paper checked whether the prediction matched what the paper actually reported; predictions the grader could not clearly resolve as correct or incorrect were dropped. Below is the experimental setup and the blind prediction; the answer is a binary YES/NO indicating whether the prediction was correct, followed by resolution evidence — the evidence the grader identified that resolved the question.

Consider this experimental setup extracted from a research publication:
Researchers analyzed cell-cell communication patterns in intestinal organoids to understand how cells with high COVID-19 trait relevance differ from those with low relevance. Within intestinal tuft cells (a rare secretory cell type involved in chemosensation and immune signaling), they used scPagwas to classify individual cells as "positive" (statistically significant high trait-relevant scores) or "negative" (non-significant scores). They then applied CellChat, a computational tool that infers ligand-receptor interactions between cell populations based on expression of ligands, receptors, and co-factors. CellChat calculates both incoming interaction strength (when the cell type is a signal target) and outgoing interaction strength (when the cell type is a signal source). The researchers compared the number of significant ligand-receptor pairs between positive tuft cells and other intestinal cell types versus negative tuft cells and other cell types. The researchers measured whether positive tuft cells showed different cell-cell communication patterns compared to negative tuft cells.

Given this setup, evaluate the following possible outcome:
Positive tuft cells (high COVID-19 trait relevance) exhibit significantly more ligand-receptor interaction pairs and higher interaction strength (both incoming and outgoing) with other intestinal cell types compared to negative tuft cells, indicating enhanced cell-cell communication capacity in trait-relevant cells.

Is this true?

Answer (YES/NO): NO